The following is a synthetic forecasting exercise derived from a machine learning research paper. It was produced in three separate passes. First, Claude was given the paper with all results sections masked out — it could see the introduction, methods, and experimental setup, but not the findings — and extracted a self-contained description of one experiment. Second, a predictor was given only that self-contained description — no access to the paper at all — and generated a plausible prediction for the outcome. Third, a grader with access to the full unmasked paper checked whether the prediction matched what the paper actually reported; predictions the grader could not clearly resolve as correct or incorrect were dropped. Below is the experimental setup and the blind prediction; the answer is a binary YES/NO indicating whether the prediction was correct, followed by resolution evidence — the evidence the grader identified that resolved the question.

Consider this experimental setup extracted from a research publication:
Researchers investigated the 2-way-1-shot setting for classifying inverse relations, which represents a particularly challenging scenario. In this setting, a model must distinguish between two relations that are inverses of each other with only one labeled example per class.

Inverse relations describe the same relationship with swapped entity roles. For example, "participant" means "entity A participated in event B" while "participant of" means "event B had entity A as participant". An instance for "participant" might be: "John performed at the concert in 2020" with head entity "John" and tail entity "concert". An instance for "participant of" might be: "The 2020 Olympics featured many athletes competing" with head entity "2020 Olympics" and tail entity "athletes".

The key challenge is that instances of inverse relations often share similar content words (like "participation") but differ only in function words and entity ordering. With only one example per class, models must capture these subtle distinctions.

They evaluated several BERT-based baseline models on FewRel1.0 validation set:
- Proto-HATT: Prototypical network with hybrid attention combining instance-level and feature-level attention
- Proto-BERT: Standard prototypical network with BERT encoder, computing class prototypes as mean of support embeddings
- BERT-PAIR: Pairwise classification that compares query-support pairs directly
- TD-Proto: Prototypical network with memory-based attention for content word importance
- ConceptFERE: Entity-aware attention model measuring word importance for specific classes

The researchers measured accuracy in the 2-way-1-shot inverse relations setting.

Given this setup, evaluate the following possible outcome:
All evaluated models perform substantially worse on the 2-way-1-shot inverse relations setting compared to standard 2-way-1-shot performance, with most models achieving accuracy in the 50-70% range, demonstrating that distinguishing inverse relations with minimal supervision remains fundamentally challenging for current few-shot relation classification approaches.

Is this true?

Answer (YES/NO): YES